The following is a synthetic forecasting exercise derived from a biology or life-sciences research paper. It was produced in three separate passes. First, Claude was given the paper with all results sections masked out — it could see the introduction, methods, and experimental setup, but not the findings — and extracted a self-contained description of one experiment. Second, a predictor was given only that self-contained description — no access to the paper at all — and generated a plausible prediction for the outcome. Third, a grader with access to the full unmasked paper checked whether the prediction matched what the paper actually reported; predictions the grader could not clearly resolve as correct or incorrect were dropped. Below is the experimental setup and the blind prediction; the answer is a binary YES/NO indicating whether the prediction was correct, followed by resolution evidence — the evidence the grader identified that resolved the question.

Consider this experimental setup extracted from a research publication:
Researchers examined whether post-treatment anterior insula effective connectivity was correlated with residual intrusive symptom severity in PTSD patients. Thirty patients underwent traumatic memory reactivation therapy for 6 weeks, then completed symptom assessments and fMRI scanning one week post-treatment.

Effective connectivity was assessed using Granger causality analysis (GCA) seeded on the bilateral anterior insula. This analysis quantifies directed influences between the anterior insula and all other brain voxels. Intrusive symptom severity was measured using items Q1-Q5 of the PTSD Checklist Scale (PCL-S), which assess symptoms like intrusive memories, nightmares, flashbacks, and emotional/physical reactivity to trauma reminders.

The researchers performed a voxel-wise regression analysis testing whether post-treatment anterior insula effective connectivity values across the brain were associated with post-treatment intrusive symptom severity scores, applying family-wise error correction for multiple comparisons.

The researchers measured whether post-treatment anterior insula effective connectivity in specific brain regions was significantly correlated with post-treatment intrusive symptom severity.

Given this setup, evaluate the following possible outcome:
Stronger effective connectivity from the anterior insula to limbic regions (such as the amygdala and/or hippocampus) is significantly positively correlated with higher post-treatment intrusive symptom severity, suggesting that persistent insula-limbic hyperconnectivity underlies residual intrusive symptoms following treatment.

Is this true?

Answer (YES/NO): NO